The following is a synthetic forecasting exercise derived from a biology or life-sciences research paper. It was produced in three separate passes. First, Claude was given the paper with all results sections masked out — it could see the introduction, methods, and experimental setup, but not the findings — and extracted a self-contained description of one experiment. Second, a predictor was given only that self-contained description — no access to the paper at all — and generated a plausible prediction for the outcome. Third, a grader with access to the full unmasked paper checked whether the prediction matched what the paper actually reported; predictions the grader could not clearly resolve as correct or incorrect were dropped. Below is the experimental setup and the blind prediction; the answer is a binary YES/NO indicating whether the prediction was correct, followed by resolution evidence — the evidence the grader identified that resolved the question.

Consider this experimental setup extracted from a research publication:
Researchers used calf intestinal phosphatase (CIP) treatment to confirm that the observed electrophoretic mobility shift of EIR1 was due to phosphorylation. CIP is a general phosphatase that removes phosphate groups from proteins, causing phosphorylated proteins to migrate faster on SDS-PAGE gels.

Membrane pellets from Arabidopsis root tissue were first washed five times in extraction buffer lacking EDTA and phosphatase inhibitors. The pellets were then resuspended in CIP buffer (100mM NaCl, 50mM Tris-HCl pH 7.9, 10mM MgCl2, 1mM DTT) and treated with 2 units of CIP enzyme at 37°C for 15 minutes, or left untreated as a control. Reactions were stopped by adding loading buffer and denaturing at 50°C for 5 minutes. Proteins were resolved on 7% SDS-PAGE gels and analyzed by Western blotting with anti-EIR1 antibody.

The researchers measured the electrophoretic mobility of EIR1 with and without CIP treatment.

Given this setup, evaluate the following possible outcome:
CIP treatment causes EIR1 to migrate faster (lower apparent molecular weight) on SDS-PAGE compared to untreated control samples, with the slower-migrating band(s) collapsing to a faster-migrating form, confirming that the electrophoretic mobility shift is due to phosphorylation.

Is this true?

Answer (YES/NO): YES